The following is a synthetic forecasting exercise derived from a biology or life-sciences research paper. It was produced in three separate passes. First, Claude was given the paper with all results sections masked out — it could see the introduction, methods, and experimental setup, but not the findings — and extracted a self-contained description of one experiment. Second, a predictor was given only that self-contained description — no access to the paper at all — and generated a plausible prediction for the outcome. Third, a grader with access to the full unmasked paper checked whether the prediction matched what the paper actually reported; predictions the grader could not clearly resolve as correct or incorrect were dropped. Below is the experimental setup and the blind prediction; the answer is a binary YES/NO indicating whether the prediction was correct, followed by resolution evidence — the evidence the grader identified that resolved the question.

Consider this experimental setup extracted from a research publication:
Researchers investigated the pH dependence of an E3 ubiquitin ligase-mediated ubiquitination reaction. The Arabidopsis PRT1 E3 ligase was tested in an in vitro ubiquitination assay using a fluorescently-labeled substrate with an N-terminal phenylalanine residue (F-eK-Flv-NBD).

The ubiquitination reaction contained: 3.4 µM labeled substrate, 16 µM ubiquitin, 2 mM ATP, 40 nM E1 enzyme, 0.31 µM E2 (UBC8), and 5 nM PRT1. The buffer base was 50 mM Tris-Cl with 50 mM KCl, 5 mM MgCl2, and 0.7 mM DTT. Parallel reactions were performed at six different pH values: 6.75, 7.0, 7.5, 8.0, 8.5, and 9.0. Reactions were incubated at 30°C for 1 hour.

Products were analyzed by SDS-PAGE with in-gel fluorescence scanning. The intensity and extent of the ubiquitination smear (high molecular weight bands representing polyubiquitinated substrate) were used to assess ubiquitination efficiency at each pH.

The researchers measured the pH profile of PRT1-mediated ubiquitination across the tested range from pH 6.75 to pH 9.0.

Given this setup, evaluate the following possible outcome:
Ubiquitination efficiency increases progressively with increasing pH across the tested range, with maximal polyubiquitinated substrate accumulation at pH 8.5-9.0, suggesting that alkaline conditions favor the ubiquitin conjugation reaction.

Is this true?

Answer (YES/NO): NO